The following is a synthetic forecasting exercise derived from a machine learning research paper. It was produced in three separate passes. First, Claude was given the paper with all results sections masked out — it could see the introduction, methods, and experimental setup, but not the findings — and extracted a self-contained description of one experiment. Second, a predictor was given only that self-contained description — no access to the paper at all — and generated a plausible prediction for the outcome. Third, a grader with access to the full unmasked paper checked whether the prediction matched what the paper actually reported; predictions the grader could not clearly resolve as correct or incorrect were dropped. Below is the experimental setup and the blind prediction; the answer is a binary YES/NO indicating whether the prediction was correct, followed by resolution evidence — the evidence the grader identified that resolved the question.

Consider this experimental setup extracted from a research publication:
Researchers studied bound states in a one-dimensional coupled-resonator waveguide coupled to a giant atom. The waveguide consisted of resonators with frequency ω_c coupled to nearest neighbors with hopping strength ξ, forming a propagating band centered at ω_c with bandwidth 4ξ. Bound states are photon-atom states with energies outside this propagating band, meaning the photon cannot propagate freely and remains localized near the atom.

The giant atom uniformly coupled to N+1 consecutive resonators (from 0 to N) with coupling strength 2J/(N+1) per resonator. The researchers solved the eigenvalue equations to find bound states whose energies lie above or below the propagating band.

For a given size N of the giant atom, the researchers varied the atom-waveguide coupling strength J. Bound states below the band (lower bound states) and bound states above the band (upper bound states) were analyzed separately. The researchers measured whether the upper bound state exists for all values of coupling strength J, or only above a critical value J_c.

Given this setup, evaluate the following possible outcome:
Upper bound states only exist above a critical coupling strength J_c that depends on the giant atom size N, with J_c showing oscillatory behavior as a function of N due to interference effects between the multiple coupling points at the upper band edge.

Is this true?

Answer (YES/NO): NO